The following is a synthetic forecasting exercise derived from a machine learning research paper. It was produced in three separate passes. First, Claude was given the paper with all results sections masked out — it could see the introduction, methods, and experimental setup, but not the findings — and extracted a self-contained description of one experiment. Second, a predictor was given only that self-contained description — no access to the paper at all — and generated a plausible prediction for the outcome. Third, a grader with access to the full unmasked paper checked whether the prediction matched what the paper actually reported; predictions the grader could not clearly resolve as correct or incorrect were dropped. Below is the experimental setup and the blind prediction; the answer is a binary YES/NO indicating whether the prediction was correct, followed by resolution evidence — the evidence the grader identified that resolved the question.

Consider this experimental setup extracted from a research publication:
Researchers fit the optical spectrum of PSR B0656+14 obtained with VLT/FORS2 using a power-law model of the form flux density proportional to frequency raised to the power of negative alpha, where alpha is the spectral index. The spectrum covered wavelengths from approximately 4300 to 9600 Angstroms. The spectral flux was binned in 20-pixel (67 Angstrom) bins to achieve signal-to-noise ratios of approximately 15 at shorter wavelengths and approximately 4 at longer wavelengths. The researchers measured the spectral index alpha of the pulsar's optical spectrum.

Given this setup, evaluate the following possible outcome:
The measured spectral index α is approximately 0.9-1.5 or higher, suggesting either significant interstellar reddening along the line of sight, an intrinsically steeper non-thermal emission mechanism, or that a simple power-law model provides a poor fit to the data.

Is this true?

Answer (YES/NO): NO